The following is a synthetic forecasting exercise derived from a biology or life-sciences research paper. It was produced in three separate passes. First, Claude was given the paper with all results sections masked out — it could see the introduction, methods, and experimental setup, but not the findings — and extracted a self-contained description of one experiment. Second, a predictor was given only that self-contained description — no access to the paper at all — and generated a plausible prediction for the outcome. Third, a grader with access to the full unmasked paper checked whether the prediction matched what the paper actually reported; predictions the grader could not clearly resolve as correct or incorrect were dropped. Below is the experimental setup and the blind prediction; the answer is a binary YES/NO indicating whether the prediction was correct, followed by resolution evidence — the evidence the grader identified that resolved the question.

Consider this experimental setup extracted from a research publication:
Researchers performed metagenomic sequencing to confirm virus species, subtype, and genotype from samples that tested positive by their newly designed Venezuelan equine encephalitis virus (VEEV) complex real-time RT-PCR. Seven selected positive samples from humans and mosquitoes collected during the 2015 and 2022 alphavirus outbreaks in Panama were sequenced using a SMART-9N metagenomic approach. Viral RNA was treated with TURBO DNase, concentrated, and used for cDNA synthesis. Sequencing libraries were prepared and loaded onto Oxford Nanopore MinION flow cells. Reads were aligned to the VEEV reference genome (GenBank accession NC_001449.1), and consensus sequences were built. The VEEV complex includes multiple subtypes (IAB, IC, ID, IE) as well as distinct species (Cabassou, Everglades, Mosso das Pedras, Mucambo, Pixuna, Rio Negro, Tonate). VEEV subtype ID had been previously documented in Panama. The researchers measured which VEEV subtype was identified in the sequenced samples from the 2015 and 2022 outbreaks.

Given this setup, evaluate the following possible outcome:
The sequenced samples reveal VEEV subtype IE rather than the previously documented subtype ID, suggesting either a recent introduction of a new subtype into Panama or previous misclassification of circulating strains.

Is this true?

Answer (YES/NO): NO